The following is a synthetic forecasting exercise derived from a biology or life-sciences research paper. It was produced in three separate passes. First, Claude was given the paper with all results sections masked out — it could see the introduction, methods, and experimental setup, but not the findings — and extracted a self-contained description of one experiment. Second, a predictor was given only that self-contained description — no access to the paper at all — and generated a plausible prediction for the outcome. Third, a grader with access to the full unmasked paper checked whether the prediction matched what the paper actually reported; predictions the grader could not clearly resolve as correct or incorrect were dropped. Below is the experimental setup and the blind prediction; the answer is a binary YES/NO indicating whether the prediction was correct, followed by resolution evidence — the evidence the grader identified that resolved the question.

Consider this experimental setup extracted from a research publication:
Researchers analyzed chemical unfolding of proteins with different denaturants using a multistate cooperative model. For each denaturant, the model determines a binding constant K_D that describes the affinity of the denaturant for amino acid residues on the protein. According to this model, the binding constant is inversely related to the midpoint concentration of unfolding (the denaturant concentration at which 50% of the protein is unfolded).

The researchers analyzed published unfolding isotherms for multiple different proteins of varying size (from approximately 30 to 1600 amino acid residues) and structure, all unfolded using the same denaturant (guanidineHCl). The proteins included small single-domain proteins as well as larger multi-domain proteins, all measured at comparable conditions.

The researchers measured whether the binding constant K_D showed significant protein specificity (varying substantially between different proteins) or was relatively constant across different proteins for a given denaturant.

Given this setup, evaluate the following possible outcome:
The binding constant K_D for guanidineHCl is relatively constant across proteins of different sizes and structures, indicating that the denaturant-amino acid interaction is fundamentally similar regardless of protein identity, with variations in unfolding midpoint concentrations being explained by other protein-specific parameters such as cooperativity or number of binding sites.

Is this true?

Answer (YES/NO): YES